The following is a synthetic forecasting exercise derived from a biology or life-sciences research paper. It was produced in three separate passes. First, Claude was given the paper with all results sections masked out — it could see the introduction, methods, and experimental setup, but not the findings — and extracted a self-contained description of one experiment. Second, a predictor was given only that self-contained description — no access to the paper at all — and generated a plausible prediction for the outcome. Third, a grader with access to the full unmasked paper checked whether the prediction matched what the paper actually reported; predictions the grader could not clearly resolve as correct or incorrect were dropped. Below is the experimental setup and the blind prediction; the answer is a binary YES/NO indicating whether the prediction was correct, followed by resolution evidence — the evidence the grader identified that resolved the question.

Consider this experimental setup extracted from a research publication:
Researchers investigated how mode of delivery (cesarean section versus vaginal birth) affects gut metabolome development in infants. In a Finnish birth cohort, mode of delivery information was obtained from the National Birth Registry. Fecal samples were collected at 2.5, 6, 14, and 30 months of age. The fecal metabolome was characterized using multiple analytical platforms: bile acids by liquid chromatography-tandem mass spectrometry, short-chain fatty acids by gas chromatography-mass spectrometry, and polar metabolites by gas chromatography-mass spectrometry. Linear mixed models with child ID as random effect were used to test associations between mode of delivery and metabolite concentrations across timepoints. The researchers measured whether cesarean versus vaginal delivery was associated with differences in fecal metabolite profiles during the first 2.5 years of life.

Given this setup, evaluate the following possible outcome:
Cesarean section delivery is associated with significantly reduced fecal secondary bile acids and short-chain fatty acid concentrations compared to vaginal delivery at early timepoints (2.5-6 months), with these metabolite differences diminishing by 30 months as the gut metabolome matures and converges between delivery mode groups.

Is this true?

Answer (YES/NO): NO